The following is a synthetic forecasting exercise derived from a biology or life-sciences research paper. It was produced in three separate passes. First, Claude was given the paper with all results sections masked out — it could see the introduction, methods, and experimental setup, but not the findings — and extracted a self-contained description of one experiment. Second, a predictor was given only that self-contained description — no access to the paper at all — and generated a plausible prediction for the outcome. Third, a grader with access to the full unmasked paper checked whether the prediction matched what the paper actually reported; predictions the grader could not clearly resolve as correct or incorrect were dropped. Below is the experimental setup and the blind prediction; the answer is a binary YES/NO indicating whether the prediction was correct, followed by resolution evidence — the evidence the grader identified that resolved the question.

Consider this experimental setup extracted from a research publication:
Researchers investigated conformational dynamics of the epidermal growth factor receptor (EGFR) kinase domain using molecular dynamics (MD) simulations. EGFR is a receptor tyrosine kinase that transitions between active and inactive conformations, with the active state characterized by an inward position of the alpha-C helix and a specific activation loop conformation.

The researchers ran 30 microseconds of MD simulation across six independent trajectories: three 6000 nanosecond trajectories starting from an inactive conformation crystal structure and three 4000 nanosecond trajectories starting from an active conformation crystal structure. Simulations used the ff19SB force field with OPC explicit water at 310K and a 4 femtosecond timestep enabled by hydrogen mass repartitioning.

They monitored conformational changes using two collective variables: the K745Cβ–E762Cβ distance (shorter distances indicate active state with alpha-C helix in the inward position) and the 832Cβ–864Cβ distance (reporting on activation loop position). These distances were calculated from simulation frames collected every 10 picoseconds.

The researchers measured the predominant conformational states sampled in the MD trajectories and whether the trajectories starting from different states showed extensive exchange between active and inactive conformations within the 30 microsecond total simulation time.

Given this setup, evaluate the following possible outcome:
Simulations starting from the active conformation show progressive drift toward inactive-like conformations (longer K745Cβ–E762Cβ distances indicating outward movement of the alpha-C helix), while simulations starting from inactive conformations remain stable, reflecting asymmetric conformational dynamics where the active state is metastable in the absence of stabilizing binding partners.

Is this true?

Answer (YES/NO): YES